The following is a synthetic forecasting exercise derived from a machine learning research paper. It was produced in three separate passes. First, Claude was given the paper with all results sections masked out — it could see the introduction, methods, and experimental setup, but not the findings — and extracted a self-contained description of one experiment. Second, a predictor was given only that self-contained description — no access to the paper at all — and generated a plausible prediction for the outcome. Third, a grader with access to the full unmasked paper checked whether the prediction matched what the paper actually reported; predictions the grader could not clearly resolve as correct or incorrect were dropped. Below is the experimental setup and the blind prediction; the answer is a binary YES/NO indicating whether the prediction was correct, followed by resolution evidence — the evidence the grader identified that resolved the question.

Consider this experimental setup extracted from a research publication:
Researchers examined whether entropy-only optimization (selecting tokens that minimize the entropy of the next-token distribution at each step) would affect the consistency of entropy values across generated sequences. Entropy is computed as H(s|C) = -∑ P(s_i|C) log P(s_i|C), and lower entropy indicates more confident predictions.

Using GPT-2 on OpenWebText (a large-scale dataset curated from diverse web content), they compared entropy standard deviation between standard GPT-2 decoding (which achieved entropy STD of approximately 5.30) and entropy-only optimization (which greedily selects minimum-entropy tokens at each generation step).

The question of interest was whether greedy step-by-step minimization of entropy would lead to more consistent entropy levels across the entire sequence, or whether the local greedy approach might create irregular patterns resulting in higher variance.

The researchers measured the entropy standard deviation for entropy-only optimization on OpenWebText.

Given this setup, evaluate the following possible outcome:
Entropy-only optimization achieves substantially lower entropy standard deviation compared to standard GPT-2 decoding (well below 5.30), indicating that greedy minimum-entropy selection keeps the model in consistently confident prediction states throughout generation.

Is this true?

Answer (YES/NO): NO